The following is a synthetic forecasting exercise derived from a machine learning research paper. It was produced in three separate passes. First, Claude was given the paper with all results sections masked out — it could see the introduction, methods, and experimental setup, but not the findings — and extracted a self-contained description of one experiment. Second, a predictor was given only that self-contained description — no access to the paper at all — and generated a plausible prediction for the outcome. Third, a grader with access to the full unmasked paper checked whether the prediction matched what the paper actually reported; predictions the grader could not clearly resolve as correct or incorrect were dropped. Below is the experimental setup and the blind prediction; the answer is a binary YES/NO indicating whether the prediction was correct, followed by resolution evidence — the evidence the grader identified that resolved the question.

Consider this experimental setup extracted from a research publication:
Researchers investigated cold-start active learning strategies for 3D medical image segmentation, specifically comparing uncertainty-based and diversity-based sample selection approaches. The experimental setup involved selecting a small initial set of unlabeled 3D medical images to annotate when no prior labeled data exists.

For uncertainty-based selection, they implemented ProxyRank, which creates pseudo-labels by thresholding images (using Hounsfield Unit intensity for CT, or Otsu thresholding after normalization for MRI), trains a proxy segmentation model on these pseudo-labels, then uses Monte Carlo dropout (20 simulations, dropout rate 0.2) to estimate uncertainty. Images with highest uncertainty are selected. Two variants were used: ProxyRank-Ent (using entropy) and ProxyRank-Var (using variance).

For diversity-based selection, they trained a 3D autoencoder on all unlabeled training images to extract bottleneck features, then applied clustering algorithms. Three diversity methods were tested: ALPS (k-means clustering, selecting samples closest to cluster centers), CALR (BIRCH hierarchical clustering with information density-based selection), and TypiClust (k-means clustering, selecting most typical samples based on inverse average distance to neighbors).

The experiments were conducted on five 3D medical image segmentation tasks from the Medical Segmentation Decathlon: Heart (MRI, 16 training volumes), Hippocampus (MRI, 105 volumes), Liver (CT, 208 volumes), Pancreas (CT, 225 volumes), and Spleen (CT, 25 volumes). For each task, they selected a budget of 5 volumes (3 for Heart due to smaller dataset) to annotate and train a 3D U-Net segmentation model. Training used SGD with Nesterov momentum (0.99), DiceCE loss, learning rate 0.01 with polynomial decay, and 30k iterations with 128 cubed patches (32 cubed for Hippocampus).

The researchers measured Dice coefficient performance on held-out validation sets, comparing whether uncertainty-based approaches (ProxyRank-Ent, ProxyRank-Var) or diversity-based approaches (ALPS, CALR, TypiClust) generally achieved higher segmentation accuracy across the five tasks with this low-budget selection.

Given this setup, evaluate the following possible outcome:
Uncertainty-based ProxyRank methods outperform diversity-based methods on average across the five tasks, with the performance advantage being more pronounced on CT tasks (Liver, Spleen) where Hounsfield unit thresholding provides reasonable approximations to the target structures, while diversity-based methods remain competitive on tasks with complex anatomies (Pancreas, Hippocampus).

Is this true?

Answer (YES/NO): NO